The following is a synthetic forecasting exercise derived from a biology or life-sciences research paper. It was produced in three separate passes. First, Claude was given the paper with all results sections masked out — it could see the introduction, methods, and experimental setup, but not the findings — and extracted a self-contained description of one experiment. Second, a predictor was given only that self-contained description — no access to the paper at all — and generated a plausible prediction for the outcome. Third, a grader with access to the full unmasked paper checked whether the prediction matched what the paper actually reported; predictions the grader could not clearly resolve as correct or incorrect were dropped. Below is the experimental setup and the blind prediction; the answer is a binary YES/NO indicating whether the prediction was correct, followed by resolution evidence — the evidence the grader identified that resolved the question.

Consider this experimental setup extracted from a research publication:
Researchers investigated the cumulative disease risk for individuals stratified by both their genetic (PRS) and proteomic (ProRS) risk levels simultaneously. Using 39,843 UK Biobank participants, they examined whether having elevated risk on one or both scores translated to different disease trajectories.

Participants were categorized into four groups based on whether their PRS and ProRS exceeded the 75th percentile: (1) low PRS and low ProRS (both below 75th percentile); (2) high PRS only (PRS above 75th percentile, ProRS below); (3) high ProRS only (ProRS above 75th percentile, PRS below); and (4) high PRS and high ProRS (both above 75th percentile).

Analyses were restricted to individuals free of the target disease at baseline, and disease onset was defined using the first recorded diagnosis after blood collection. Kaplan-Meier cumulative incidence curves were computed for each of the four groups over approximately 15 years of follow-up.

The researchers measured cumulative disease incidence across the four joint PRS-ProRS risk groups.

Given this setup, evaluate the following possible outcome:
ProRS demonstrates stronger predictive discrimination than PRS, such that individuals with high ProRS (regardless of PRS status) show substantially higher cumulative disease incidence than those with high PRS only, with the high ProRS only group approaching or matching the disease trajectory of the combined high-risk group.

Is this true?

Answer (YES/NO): NO